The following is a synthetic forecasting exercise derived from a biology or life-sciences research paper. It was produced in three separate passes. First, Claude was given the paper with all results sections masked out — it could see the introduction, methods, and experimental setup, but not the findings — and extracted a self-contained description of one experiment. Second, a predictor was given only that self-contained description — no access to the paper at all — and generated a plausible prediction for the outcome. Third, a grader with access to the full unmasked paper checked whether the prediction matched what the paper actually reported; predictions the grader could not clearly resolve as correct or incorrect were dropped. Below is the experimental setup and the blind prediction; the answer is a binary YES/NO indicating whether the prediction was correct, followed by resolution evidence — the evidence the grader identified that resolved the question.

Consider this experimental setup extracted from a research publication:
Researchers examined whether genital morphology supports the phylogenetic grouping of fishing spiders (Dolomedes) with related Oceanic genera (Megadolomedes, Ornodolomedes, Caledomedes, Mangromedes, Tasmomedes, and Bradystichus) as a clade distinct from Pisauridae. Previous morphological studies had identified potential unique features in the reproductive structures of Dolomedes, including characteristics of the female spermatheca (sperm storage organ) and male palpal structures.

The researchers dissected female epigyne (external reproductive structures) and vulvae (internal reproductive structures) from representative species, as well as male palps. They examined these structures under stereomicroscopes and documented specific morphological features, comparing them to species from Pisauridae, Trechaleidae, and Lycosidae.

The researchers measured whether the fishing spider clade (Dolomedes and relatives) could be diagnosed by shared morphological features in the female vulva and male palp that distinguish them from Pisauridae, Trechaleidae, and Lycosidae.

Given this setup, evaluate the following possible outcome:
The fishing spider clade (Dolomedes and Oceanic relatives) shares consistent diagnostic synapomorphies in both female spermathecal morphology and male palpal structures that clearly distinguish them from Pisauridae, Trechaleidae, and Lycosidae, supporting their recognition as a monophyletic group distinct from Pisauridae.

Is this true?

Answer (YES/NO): YES